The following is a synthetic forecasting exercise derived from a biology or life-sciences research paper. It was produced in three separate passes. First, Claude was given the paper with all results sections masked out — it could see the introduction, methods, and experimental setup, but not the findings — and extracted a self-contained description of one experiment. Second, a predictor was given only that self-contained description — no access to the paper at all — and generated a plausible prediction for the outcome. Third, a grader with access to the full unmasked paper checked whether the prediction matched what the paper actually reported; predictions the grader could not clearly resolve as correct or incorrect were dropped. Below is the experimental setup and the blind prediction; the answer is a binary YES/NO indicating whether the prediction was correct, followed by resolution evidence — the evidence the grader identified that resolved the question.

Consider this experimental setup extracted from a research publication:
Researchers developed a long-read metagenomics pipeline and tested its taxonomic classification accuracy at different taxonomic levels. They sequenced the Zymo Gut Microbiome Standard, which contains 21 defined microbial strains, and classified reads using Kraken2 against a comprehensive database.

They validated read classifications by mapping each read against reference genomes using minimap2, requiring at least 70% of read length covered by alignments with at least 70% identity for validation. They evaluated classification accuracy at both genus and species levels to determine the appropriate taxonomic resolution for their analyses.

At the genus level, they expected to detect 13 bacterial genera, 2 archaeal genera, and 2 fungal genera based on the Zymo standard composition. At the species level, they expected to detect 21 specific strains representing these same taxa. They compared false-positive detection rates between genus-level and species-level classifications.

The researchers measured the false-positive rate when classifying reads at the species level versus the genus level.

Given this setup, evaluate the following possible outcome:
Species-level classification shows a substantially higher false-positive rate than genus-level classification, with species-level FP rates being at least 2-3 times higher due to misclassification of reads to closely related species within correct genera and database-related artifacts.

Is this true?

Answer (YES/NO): YES